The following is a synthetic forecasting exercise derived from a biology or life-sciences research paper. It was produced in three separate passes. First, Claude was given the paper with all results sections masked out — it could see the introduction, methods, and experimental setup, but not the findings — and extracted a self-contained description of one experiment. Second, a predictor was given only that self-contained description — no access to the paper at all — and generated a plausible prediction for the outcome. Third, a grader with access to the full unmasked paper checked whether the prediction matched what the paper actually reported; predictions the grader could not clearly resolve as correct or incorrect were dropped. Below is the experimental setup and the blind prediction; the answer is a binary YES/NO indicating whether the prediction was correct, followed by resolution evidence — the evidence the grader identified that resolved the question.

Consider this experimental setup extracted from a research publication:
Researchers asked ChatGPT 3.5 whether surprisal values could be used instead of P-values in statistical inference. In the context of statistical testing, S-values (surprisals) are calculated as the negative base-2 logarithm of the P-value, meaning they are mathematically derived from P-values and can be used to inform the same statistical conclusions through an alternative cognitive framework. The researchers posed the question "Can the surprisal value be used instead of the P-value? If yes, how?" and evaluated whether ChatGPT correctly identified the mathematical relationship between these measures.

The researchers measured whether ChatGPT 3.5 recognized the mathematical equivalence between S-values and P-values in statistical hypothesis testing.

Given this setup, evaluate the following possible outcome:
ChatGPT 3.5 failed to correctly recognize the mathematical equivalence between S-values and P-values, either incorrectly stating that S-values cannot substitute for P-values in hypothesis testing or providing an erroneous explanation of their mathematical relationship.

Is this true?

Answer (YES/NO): YES